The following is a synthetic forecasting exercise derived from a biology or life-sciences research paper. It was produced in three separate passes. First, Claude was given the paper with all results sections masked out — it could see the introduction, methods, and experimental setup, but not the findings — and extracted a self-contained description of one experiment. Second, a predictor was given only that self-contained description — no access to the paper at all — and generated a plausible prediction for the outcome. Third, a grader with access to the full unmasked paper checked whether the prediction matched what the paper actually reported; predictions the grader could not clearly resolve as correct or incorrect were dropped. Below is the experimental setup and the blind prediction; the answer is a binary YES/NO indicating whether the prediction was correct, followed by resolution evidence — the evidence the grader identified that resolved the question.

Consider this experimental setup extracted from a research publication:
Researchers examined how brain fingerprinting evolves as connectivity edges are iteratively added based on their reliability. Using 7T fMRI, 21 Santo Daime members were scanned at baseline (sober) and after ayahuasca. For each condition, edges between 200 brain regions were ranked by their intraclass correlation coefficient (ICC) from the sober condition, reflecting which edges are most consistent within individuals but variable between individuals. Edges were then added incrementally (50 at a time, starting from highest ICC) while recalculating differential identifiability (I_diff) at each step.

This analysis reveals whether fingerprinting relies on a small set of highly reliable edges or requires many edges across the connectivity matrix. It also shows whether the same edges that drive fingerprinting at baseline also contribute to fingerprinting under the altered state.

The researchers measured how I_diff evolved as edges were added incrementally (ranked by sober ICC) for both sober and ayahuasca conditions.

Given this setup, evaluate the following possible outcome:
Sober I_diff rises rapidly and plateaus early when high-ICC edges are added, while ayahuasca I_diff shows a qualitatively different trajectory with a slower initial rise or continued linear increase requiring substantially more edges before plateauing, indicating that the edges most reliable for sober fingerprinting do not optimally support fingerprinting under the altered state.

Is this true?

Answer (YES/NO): NO